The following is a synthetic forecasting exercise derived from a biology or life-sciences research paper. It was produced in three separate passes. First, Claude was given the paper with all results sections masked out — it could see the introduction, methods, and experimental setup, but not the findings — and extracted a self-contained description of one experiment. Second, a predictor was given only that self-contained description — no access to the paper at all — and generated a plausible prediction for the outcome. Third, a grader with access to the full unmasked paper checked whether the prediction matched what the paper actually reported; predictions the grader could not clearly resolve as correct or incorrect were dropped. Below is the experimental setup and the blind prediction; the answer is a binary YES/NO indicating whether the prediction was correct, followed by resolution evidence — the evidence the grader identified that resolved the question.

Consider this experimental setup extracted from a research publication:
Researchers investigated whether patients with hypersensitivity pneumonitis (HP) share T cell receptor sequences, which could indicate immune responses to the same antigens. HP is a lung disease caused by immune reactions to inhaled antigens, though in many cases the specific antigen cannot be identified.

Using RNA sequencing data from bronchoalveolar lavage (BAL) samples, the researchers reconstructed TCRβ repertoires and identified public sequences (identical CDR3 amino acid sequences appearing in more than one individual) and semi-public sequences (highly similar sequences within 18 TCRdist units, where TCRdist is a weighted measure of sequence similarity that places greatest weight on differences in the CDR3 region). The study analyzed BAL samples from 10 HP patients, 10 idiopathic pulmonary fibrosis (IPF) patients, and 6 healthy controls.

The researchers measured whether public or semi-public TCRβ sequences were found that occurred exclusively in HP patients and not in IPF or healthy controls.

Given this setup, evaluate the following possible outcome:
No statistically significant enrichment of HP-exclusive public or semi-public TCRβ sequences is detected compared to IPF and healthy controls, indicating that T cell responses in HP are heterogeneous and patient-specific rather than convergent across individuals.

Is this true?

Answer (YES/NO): NO